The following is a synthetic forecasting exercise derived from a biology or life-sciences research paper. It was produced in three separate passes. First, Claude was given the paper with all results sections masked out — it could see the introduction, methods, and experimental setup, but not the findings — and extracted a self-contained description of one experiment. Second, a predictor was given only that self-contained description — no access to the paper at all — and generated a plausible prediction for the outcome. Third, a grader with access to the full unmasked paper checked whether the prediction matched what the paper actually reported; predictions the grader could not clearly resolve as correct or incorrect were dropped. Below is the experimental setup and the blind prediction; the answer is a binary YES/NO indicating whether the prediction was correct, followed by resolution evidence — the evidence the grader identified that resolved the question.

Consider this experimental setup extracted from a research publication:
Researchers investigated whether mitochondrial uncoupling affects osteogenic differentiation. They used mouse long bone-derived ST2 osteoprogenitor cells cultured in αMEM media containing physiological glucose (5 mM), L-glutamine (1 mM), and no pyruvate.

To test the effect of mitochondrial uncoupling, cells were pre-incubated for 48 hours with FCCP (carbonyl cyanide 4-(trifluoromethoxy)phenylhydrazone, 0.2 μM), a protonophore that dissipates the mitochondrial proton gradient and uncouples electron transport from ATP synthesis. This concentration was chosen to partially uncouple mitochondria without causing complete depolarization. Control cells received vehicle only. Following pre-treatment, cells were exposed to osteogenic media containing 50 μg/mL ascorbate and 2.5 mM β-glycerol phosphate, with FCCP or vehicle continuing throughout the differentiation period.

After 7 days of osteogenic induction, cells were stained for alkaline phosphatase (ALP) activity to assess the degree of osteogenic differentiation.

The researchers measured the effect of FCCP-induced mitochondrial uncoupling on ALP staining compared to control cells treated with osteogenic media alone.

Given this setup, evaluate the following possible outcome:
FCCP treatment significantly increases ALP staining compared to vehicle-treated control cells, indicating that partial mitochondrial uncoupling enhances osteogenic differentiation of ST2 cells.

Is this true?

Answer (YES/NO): NO